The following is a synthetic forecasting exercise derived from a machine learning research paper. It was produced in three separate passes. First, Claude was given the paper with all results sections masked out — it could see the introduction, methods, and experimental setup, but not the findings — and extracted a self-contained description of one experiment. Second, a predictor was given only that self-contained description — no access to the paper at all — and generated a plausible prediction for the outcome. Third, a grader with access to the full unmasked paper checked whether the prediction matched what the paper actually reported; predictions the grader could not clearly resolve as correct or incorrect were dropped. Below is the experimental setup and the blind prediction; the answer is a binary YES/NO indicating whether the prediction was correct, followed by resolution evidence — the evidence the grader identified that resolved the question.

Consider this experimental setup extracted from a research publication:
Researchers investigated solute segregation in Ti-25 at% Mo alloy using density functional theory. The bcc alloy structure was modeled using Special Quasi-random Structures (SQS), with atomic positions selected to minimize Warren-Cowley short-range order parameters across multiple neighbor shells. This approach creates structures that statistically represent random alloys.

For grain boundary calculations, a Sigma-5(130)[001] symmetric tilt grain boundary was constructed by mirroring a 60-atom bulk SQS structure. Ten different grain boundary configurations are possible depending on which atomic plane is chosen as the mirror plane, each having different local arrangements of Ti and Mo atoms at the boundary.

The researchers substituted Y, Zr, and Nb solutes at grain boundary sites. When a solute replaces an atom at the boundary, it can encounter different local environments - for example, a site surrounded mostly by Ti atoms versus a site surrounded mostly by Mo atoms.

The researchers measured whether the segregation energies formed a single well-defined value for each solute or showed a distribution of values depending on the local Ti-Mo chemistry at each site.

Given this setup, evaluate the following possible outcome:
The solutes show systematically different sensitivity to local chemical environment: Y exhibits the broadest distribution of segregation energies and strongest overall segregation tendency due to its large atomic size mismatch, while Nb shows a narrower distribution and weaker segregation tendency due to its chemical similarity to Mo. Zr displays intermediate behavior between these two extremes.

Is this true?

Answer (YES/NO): NO